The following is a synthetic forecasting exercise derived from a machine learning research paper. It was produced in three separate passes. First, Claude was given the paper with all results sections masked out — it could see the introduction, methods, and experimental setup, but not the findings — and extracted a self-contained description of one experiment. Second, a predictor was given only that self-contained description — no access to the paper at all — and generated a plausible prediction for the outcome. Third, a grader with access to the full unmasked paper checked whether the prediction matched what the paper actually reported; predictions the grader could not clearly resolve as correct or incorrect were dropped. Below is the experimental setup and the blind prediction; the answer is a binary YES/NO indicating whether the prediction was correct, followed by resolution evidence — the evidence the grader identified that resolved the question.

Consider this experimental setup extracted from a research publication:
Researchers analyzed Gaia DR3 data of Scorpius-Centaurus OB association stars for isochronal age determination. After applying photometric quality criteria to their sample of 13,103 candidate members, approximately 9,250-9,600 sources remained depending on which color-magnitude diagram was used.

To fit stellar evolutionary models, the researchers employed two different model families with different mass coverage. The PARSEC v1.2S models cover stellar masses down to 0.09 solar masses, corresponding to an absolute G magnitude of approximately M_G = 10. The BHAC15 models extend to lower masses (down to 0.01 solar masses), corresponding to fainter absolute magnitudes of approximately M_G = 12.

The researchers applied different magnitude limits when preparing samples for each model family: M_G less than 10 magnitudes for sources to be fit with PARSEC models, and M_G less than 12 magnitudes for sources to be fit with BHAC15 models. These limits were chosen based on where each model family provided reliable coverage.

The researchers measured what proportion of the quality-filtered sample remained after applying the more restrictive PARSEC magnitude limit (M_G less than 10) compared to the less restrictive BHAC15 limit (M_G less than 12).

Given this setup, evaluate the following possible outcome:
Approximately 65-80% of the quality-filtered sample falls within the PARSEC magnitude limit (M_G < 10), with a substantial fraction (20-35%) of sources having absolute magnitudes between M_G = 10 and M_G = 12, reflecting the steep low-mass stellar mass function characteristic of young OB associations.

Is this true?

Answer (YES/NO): NO